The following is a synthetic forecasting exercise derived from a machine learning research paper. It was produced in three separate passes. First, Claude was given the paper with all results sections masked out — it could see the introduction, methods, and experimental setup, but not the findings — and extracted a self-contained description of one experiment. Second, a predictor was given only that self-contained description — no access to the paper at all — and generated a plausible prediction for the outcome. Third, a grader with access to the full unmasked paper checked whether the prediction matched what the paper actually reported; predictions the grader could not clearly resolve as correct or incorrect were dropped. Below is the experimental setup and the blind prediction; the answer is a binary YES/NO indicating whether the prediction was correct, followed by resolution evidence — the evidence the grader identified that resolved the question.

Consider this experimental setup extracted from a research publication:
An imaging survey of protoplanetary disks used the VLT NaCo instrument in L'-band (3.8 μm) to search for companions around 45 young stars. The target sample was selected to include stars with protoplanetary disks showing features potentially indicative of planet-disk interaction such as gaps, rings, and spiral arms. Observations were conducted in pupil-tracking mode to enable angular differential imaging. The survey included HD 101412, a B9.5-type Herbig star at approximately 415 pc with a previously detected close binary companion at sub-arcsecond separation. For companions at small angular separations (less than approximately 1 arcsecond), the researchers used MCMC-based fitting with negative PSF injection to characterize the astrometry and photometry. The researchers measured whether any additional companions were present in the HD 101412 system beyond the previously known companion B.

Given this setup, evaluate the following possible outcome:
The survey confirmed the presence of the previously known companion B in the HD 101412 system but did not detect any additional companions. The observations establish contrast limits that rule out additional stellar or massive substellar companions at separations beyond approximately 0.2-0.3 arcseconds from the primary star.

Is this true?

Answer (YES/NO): NO